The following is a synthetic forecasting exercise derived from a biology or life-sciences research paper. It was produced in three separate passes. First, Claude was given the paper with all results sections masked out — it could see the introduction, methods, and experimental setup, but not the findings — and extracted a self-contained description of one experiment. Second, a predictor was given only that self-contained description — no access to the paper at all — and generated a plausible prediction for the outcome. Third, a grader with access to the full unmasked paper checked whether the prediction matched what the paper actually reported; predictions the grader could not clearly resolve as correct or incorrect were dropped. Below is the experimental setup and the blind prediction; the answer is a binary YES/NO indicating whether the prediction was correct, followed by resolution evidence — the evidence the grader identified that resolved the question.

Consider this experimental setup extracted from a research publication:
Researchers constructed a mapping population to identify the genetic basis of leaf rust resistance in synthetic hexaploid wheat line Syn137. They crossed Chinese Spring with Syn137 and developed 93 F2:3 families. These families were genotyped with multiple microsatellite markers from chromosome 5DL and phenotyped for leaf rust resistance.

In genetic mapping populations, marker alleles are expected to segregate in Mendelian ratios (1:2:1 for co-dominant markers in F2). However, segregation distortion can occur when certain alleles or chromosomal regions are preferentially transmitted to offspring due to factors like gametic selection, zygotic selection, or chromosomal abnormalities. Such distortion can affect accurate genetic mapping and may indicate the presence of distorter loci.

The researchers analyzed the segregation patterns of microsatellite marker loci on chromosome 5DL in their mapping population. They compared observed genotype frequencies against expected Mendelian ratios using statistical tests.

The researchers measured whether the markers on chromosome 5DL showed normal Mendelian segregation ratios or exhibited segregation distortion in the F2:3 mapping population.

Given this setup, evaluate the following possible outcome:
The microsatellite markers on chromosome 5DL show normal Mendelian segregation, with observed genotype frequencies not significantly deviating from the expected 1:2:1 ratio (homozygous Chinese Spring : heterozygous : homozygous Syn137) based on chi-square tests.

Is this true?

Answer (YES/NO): NO